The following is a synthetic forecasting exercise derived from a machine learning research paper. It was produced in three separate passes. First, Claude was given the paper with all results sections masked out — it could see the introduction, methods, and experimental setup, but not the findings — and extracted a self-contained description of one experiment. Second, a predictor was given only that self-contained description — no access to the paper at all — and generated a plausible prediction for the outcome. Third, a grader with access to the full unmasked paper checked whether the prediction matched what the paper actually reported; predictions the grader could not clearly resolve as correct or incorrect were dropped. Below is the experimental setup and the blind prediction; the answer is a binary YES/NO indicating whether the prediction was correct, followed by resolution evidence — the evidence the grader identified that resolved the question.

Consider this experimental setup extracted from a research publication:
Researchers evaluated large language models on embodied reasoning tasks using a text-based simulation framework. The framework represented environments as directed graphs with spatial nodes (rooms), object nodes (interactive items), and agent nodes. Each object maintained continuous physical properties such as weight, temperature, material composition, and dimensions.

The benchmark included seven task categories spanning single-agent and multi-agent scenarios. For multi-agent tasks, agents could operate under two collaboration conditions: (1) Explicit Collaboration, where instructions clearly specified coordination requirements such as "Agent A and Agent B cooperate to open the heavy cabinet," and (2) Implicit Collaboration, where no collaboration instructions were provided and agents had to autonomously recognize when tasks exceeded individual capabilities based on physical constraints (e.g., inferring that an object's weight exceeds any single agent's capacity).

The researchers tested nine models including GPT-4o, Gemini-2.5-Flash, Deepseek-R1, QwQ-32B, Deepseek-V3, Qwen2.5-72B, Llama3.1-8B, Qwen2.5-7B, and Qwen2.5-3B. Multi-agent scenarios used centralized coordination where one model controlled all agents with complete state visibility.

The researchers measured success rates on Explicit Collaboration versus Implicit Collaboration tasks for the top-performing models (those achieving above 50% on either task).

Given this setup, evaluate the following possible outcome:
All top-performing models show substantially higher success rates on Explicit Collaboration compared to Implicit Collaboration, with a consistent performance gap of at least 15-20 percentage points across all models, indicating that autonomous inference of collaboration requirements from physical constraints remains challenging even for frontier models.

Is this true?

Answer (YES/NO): NO